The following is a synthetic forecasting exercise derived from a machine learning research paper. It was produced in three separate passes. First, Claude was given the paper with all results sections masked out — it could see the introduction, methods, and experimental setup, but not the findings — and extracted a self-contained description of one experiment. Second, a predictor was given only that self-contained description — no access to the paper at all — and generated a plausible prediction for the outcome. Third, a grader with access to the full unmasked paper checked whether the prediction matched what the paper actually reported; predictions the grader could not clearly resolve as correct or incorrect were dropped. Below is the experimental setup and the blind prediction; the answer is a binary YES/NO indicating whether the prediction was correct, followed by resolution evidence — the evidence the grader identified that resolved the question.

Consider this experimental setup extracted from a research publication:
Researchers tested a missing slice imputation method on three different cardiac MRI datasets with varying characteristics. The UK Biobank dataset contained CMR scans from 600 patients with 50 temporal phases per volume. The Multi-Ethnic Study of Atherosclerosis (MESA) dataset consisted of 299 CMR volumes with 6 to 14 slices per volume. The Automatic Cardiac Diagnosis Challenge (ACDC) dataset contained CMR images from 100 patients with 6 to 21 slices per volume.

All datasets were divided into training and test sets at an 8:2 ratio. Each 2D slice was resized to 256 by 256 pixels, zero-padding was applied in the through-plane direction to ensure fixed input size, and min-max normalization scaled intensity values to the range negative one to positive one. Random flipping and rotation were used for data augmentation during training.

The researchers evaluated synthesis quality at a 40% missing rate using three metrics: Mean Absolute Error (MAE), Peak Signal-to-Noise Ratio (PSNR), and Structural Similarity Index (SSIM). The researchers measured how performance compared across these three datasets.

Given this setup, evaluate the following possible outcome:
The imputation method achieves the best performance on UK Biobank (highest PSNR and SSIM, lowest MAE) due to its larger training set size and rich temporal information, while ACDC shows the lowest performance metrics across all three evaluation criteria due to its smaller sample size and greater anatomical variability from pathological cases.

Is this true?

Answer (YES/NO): NO